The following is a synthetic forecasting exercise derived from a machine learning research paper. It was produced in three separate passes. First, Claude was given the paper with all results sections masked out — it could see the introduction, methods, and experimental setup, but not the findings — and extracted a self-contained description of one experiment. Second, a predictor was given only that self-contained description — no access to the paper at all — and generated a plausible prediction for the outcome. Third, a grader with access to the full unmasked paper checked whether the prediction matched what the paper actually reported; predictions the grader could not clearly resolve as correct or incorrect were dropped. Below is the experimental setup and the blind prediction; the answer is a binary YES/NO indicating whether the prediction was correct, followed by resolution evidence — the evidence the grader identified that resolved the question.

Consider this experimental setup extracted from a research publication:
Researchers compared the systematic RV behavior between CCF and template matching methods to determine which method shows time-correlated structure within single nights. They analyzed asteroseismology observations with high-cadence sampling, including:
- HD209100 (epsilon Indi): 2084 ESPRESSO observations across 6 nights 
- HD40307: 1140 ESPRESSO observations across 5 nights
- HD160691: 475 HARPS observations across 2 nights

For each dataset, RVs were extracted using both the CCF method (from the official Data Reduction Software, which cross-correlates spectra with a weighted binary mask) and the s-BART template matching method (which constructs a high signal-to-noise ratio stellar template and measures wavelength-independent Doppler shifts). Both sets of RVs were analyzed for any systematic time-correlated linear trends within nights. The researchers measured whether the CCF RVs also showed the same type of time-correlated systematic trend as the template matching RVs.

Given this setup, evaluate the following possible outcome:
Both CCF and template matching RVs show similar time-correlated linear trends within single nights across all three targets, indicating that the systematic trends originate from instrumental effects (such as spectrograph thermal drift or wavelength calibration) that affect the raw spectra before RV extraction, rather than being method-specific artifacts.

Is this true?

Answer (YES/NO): NO